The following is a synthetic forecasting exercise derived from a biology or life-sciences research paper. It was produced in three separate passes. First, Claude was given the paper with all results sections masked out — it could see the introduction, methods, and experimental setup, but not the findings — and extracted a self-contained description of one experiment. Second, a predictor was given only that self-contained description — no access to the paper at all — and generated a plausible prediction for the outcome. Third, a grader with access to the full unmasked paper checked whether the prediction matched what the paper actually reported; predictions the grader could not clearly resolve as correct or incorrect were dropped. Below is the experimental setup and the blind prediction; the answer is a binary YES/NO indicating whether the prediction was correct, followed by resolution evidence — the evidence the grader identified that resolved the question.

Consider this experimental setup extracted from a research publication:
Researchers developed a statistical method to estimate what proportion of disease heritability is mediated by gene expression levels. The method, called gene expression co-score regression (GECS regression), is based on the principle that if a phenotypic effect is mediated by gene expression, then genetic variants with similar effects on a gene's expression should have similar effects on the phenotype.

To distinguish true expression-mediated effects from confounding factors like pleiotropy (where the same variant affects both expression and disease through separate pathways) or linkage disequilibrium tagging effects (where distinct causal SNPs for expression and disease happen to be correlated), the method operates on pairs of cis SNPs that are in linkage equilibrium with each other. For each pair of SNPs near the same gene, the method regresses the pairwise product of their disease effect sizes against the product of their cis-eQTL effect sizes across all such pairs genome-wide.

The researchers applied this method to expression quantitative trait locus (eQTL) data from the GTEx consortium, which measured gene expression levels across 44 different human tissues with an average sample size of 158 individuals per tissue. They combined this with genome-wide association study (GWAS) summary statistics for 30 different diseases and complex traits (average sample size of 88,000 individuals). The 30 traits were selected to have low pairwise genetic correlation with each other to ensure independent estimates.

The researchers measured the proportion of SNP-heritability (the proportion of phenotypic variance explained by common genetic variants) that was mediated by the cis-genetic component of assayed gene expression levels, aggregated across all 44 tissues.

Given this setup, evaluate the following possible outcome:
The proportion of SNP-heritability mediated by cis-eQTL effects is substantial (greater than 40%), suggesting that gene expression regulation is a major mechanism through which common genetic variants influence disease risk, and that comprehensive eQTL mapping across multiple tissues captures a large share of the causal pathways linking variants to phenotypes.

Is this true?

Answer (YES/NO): NO